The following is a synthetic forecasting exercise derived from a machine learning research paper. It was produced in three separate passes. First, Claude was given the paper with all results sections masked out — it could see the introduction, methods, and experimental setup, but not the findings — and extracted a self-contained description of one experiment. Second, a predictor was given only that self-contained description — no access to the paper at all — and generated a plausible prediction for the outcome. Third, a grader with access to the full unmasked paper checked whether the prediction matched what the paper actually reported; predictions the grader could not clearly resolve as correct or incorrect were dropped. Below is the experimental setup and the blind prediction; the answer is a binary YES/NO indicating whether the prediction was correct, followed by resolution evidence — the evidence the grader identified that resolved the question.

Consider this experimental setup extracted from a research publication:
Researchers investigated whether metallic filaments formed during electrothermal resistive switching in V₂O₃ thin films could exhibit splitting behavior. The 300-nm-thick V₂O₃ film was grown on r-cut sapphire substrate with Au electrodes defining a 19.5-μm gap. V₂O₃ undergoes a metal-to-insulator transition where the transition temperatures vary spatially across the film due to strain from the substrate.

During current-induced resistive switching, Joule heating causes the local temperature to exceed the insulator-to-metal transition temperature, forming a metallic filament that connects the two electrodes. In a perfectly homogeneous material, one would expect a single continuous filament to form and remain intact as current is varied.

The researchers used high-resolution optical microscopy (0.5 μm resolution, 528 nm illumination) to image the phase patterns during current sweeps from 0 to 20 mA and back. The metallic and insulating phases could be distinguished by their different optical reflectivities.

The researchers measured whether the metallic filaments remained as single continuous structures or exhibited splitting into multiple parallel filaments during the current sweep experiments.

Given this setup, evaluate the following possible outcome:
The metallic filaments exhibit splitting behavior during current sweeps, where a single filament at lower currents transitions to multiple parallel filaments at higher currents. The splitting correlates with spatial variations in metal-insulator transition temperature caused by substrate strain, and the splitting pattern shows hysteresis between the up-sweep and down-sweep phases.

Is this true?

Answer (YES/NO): NO